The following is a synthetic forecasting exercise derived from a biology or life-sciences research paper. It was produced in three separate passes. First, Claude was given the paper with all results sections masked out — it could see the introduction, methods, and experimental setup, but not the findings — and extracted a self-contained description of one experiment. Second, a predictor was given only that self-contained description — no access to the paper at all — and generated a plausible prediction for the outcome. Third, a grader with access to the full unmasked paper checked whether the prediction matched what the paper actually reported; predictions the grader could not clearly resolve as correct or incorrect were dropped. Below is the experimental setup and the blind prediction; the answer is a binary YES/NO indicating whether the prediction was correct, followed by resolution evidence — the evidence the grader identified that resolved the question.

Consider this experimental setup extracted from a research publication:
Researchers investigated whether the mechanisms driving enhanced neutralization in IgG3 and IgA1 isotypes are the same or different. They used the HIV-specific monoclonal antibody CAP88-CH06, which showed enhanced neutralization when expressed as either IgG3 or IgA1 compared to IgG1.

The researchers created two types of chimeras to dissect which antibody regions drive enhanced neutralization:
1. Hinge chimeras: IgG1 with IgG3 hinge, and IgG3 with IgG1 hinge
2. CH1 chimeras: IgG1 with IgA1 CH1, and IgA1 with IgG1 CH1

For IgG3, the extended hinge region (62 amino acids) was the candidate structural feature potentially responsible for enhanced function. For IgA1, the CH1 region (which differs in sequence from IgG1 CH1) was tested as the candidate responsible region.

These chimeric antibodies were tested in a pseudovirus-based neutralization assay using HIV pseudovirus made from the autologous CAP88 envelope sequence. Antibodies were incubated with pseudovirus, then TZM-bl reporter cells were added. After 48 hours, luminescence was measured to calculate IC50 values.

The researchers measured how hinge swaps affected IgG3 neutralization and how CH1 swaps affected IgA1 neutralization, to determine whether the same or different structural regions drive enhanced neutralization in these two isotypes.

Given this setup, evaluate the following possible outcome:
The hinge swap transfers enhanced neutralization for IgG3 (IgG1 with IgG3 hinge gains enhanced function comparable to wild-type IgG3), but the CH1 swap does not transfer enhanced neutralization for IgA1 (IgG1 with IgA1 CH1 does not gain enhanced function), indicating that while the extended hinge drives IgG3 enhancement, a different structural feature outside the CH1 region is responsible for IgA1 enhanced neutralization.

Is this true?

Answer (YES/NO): NO